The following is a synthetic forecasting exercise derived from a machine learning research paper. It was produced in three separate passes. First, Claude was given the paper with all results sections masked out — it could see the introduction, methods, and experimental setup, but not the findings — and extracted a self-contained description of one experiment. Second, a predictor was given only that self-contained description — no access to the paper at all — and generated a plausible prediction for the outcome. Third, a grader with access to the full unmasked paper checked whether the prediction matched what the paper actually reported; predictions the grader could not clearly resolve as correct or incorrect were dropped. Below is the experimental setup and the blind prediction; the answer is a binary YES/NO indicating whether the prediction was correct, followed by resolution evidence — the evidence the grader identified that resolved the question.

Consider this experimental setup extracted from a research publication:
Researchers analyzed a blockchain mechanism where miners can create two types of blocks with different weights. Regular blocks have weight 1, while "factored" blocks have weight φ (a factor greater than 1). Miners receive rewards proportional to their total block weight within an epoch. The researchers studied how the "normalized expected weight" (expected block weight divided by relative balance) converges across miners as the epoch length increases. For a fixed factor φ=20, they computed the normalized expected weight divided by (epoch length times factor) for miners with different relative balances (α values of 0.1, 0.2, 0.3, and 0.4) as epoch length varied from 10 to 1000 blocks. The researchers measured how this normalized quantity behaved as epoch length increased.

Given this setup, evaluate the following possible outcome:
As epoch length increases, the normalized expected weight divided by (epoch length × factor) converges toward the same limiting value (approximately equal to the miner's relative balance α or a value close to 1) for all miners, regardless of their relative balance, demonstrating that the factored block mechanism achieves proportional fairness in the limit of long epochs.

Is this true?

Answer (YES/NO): YES